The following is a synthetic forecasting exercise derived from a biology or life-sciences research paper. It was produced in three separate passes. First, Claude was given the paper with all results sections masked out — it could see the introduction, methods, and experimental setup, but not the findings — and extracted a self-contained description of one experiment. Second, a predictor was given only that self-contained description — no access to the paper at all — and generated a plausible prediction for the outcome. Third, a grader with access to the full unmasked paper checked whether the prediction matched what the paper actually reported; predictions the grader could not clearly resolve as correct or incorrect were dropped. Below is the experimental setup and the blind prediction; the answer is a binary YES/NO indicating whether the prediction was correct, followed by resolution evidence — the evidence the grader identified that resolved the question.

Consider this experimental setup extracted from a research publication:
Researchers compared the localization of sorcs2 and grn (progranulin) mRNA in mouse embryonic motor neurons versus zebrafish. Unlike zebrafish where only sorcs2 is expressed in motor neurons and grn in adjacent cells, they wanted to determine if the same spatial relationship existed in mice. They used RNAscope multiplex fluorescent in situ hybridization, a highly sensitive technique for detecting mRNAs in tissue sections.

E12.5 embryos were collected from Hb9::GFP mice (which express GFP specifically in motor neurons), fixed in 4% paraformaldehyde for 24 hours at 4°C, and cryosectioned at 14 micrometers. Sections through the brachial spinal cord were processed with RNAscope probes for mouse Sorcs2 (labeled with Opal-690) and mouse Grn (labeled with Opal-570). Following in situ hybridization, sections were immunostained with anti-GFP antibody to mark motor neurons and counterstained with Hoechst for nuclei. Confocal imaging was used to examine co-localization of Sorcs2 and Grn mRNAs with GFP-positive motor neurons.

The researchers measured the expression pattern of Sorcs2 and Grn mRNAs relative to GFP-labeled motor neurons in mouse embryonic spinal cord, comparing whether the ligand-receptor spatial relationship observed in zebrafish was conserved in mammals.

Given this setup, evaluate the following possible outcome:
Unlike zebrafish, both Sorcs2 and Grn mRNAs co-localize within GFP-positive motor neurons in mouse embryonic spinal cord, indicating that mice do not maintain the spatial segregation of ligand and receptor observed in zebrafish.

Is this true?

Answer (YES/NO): YES